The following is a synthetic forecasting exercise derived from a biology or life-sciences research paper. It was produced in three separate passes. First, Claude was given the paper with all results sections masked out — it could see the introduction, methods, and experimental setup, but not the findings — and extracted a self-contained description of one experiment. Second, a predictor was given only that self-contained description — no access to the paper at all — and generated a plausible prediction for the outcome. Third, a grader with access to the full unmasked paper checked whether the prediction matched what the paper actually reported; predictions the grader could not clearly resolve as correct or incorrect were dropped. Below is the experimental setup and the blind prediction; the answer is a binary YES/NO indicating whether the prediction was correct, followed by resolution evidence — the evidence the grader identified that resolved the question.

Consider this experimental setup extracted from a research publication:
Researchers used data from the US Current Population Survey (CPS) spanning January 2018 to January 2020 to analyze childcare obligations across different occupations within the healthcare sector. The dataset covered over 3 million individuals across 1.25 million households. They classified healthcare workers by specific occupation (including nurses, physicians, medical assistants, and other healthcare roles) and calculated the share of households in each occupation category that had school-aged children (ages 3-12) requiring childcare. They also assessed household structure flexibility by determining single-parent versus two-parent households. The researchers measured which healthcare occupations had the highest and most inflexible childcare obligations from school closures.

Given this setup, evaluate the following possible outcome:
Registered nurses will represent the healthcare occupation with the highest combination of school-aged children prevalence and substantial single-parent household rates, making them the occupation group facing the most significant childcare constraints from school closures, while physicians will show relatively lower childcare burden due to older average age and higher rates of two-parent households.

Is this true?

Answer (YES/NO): NO